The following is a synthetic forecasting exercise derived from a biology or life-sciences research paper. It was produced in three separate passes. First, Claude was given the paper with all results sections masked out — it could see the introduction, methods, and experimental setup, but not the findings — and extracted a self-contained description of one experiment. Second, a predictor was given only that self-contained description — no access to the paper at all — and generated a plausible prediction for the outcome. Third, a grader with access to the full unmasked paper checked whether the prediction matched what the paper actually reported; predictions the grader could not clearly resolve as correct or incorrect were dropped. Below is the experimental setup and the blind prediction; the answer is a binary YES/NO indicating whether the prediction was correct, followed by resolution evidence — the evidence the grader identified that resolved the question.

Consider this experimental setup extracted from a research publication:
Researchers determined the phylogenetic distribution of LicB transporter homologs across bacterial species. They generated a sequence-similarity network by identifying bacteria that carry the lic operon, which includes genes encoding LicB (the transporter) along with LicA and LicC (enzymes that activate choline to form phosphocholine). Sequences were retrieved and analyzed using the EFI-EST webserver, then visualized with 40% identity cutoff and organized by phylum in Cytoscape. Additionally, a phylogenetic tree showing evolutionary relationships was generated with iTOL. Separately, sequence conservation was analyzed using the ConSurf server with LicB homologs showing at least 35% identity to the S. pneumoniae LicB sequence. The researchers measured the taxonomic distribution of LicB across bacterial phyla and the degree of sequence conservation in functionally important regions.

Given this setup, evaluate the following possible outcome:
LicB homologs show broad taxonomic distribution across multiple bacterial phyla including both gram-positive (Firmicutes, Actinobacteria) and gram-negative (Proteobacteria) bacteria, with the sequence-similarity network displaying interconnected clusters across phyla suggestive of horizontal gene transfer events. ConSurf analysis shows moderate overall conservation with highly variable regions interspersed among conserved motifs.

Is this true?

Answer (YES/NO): NO